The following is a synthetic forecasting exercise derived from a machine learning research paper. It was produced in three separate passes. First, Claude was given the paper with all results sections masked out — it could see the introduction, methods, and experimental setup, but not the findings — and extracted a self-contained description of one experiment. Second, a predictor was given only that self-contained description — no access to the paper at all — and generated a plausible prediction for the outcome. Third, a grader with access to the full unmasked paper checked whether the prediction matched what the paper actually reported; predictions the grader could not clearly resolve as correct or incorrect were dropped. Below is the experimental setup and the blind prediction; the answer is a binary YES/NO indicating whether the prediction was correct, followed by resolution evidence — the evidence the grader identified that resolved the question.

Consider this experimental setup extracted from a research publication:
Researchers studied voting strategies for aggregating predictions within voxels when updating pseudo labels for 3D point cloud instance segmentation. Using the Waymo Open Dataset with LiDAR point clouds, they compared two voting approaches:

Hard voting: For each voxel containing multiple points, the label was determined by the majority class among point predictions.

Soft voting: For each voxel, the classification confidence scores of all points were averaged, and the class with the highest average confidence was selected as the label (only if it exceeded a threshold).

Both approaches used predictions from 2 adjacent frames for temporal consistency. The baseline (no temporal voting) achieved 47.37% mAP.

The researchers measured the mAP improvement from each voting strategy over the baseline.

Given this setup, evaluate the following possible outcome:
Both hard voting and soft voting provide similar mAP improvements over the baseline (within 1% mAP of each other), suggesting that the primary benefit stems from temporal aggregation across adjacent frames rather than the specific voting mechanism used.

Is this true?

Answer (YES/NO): NO